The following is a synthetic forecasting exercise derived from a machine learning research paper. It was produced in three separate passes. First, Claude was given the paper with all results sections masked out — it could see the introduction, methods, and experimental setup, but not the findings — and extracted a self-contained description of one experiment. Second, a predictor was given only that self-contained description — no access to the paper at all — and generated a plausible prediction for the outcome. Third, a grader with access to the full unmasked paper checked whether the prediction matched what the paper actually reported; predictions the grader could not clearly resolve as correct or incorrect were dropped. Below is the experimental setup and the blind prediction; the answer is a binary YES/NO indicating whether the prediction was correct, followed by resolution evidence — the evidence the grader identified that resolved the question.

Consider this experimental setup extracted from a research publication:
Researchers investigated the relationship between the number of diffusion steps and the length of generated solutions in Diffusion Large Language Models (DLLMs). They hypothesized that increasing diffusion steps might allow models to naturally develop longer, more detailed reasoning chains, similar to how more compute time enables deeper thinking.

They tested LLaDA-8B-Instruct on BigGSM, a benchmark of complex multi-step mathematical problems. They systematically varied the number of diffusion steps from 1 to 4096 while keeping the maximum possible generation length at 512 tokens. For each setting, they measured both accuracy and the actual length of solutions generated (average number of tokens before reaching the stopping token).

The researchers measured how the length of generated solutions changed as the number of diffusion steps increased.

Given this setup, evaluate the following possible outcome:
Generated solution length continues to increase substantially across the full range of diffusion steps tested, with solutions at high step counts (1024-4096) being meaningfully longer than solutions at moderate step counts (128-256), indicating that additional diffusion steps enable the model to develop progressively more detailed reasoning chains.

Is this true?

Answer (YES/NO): NO